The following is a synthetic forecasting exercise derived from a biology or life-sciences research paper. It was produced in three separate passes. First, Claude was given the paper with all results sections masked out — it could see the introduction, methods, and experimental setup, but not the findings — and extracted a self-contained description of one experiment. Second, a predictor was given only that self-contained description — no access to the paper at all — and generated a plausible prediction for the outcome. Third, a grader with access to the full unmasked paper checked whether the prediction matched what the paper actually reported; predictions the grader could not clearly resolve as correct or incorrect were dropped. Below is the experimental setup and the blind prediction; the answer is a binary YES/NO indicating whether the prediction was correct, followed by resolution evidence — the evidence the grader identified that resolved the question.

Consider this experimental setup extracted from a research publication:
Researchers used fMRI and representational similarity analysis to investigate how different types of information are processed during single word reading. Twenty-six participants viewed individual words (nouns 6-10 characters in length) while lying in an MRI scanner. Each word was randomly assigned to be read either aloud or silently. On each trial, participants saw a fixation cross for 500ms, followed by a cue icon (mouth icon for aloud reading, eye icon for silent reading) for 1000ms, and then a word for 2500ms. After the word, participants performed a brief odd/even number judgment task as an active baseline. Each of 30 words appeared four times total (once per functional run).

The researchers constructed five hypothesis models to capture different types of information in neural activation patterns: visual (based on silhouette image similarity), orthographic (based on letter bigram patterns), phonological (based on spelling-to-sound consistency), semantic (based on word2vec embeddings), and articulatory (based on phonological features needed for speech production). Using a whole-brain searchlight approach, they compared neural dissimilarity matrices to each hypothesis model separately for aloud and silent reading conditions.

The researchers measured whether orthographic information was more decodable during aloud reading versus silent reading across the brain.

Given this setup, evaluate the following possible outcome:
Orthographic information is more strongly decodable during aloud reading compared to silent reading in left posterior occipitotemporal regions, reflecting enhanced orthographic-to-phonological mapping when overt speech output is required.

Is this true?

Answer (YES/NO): NO